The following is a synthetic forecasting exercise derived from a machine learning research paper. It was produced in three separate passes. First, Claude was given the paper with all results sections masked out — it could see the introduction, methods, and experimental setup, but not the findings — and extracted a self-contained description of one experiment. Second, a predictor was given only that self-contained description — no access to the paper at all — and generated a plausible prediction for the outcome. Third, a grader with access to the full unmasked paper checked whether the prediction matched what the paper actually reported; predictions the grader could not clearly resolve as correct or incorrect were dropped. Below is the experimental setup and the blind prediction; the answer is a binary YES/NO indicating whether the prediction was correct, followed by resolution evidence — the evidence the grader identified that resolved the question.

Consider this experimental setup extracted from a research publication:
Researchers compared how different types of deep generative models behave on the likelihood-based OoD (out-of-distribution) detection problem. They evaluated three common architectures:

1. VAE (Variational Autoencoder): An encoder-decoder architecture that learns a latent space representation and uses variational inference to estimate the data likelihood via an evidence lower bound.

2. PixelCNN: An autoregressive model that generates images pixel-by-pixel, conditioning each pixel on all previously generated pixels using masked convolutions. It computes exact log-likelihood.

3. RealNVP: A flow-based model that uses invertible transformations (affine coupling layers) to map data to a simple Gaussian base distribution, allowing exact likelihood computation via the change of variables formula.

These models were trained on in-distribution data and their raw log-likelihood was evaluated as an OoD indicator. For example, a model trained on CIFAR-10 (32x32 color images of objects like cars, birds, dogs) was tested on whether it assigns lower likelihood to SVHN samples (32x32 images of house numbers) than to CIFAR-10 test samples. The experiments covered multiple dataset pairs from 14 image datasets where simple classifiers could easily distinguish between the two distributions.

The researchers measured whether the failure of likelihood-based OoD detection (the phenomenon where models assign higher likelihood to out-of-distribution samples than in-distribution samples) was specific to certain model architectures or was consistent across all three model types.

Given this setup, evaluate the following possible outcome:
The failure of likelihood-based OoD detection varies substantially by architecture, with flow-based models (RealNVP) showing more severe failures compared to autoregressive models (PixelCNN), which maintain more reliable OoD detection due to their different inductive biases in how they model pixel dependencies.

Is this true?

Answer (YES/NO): NO